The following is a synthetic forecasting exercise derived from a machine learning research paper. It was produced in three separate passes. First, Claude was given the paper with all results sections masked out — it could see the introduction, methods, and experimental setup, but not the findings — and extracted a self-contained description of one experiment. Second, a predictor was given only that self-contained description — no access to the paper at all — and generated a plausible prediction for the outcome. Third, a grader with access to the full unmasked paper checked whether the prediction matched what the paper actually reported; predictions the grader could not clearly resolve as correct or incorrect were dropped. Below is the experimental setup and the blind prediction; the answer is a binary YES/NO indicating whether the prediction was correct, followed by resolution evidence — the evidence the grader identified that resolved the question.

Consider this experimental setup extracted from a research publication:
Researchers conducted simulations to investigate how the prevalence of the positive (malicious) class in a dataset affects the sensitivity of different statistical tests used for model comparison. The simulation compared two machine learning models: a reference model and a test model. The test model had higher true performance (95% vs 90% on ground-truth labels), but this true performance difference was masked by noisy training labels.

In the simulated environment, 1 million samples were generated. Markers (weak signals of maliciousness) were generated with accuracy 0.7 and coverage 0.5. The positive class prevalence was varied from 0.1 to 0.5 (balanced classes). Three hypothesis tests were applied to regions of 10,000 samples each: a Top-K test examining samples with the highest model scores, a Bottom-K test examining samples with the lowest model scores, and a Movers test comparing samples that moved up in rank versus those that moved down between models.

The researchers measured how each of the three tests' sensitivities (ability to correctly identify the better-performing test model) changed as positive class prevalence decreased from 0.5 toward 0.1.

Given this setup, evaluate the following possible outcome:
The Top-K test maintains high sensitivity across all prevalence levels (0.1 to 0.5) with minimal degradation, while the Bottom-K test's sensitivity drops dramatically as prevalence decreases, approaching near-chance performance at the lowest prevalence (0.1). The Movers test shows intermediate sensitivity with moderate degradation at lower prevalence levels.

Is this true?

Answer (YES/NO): NO